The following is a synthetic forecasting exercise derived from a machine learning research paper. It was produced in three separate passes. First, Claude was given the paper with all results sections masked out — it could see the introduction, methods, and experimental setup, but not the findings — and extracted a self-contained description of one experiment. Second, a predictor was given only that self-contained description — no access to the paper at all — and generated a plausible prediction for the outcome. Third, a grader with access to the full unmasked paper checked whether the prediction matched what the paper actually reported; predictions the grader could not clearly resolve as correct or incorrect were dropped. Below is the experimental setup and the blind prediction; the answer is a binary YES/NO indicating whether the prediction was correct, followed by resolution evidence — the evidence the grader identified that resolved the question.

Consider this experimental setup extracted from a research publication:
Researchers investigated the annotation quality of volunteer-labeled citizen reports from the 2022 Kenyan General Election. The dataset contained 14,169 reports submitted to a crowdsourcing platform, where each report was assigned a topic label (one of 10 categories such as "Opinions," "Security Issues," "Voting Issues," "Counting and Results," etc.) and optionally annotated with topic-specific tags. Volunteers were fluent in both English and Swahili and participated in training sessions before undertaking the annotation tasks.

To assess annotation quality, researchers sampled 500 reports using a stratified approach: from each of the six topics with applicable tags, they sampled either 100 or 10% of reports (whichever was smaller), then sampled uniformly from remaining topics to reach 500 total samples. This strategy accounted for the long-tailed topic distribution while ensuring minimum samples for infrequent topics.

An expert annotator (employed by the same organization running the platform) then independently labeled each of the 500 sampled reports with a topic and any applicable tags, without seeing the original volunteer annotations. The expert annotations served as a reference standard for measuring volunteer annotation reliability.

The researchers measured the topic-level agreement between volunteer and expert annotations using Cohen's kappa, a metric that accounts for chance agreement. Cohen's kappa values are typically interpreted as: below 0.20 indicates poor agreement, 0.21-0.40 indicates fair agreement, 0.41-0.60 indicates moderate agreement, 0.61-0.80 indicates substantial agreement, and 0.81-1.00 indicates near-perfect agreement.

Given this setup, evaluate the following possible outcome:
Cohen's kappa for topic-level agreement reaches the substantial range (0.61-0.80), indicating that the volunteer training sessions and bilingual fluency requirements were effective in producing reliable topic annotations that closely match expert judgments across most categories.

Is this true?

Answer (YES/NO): NO